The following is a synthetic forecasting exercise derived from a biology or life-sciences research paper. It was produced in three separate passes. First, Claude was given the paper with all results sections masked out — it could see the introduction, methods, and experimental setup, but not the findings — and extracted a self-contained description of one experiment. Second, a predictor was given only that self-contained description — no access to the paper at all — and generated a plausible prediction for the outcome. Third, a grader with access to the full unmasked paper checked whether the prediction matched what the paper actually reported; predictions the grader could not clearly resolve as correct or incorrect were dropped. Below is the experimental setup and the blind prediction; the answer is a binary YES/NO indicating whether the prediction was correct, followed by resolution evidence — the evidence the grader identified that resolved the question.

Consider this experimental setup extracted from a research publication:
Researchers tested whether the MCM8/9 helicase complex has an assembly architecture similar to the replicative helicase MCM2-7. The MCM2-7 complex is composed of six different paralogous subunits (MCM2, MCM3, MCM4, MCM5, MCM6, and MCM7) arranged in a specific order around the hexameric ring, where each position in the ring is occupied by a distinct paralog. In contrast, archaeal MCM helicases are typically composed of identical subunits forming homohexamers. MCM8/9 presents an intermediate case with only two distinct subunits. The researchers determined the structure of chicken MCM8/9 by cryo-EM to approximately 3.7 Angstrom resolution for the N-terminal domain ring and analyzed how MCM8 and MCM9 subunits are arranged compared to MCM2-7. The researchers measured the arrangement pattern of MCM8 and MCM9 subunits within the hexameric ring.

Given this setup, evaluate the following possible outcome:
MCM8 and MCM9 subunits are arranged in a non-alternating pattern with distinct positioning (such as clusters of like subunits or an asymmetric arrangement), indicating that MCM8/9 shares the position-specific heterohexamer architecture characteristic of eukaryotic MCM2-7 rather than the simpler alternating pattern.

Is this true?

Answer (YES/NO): NO